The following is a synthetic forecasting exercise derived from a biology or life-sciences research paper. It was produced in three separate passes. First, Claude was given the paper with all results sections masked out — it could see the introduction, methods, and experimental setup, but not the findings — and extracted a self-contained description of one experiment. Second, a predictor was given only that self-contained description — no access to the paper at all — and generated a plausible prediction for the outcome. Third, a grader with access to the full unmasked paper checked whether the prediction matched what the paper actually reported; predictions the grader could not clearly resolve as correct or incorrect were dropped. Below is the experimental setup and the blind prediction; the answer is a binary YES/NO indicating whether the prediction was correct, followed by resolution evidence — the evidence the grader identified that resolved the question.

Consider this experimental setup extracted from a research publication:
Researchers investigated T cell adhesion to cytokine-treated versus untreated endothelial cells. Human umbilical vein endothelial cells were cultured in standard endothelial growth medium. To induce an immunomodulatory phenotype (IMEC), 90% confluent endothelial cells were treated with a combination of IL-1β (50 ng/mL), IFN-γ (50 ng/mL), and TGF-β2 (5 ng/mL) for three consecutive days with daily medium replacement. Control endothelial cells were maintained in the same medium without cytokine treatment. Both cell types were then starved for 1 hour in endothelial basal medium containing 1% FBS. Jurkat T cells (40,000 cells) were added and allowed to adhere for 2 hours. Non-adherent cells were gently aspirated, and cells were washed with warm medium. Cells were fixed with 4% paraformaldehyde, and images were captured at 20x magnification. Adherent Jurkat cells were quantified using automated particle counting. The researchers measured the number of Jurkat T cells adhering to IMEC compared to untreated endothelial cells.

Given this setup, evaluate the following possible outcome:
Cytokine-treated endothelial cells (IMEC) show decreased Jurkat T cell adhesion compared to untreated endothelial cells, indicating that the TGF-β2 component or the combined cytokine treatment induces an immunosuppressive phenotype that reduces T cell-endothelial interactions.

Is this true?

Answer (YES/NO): NO